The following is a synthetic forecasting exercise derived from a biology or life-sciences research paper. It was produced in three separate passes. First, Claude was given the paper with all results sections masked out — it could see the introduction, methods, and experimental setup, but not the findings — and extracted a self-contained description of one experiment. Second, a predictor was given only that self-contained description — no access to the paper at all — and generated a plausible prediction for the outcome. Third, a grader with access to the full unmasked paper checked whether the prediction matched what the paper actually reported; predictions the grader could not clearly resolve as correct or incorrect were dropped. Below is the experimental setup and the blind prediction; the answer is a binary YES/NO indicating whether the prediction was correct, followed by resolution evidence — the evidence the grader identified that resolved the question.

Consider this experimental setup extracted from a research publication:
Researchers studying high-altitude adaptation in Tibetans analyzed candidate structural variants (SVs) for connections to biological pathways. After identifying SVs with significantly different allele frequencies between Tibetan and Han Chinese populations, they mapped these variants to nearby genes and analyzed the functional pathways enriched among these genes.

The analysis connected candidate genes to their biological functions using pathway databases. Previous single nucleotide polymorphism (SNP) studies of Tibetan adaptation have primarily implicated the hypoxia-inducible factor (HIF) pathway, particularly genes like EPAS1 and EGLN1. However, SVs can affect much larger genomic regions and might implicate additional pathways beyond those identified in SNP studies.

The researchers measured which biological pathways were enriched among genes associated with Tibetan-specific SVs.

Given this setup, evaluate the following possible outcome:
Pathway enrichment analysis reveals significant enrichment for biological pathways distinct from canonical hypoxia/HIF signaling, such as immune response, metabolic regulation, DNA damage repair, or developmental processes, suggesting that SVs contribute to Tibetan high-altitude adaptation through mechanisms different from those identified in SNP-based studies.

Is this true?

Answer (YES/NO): YES